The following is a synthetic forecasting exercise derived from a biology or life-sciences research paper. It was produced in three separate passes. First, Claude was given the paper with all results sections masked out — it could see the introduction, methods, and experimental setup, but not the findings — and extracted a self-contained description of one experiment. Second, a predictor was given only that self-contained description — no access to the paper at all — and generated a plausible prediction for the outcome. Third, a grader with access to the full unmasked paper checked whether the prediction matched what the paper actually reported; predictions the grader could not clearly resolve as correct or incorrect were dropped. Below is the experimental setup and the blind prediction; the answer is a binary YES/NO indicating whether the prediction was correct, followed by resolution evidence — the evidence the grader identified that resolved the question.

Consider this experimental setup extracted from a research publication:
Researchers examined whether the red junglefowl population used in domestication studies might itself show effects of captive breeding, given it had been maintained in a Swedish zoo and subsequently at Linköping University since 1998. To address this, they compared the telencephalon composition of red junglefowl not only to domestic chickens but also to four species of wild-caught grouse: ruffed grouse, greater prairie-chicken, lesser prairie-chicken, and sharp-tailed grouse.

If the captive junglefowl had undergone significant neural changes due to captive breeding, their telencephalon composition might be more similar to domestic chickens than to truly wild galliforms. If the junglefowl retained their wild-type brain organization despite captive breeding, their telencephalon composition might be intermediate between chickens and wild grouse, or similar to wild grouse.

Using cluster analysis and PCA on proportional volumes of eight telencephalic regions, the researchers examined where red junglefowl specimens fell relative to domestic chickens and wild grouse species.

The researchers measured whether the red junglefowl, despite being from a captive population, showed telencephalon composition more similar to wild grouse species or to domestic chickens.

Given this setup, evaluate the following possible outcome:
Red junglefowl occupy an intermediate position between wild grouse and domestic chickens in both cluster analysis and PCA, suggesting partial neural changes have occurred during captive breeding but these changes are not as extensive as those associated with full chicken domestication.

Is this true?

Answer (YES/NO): NO